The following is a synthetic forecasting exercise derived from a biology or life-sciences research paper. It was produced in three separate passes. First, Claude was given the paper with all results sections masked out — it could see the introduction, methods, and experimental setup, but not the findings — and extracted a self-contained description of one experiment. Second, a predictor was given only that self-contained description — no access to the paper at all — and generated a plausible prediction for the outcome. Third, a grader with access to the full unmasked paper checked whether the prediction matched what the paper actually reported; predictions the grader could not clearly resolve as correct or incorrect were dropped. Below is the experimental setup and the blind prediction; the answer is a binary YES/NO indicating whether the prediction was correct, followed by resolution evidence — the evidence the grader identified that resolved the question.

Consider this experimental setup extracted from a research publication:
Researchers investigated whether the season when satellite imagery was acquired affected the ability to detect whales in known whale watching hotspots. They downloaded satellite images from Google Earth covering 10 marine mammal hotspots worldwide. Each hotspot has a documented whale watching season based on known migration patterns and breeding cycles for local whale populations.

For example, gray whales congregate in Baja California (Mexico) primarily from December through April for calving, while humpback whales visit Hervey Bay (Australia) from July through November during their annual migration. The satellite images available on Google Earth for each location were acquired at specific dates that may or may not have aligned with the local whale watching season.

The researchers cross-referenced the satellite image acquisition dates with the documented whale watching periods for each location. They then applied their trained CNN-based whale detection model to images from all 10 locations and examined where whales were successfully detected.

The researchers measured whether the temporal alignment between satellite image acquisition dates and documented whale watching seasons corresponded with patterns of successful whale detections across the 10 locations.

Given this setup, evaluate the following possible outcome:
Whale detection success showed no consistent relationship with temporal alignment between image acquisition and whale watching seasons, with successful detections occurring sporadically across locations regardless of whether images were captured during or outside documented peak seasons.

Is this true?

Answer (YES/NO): NO